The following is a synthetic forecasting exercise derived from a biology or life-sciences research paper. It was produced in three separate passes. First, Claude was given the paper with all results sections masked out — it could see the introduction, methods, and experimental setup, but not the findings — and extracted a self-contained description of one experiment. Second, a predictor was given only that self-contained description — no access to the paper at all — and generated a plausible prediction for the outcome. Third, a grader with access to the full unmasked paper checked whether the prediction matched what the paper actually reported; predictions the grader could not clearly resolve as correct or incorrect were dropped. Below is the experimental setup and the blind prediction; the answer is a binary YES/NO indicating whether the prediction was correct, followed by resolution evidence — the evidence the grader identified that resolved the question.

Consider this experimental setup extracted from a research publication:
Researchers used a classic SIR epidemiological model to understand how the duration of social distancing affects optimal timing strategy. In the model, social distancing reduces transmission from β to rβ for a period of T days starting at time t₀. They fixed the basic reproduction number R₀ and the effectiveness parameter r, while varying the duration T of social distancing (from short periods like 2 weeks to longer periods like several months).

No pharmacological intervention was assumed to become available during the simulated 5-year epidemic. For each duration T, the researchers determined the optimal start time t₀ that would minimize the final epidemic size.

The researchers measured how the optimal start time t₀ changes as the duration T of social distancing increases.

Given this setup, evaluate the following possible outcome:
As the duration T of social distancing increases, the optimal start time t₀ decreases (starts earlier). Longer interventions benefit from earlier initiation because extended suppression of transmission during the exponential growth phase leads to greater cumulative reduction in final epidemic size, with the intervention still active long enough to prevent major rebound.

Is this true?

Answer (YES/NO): NO